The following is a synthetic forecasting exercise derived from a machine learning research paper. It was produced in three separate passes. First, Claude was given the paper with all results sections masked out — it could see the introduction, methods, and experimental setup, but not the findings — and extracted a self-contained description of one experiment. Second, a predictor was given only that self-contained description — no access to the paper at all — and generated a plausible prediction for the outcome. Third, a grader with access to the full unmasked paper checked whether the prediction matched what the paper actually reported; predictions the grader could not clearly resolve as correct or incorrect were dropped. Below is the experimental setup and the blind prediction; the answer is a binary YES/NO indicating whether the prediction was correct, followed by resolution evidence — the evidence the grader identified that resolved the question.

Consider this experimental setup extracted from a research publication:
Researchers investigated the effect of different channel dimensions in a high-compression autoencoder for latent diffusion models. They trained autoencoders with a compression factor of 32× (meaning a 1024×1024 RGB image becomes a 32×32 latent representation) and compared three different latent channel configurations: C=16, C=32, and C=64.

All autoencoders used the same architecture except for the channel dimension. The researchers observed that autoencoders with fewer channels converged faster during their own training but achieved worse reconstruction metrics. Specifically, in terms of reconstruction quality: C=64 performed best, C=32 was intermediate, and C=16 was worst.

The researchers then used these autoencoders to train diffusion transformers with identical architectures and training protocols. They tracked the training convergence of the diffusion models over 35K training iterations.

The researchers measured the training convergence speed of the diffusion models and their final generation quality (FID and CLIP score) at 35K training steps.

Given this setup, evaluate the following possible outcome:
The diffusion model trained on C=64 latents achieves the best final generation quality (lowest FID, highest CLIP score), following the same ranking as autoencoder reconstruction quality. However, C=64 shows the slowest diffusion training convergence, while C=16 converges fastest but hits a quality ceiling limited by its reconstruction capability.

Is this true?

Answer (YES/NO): NO